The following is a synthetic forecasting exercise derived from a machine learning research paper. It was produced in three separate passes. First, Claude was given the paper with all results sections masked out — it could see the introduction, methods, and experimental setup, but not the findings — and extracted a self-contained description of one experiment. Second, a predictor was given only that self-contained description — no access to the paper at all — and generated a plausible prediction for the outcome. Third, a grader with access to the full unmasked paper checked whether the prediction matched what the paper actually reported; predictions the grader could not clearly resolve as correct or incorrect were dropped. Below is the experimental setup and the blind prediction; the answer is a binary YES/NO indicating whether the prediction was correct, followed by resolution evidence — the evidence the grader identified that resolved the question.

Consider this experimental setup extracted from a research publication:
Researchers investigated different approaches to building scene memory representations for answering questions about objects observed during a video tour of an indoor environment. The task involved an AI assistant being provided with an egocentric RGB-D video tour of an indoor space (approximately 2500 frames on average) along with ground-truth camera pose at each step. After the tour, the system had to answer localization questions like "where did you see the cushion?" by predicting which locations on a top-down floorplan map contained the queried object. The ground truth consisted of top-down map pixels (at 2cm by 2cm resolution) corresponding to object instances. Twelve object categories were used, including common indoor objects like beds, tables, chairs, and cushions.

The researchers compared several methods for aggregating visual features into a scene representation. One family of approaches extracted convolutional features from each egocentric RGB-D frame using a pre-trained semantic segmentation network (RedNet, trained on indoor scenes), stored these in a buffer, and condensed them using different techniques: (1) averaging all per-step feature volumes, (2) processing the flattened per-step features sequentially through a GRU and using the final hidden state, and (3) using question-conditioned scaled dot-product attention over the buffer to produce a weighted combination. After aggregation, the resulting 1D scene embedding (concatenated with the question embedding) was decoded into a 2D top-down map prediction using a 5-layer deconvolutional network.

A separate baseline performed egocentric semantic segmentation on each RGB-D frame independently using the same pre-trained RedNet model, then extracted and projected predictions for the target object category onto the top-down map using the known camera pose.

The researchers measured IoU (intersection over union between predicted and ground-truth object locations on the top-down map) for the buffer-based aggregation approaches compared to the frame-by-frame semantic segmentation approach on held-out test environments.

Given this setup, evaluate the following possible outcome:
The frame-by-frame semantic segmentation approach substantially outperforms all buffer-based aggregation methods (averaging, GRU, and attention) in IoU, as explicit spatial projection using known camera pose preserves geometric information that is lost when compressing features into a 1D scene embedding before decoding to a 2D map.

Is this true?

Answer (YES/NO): YES